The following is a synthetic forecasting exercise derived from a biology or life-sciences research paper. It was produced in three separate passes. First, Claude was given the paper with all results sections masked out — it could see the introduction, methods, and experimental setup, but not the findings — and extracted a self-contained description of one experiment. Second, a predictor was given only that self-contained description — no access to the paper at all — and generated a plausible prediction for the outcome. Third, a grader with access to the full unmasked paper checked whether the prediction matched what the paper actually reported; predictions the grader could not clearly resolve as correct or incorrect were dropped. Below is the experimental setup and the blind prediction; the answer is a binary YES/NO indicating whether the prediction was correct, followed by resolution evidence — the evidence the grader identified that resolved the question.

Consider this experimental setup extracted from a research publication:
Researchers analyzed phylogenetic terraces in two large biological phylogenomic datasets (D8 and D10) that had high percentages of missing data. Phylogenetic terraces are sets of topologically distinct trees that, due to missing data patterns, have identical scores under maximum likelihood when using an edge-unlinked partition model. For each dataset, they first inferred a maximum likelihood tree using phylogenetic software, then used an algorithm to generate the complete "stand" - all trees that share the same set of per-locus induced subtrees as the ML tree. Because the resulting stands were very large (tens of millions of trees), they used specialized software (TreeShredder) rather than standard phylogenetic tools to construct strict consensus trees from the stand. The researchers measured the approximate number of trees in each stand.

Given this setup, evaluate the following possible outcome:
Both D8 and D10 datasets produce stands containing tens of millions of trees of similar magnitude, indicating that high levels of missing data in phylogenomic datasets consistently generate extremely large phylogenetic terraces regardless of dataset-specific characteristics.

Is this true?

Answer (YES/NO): NO